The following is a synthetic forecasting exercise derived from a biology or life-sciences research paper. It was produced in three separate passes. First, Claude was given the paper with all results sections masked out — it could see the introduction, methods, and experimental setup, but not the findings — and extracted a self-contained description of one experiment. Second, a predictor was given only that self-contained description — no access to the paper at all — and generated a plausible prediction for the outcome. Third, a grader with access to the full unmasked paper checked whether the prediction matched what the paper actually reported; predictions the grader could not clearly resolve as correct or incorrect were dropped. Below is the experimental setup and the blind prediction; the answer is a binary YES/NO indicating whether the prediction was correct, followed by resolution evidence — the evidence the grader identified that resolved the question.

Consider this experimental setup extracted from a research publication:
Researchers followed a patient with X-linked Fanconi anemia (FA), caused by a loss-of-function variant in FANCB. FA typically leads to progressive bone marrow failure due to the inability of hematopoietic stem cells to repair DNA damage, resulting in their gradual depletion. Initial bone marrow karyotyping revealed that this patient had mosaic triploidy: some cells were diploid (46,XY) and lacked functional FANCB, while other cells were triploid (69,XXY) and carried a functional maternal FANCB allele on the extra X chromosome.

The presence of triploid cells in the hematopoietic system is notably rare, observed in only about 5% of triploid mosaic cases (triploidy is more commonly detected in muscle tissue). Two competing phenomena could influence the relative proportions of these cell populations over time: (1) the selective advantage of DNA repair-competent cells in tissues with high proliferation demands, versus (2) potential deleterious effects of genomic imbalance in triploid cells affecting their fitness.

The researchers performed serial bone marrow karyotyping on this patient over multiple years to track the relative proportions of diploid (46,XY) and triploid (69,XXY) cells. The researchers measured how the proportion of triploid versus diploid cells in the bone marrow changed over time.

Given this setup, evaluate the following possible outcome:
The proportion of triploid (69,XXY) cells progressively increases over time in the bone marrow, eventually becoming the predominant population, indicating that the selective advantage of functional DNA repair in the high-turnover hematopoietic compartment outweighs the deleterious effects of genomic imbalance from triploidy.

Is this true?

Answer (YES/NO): YES